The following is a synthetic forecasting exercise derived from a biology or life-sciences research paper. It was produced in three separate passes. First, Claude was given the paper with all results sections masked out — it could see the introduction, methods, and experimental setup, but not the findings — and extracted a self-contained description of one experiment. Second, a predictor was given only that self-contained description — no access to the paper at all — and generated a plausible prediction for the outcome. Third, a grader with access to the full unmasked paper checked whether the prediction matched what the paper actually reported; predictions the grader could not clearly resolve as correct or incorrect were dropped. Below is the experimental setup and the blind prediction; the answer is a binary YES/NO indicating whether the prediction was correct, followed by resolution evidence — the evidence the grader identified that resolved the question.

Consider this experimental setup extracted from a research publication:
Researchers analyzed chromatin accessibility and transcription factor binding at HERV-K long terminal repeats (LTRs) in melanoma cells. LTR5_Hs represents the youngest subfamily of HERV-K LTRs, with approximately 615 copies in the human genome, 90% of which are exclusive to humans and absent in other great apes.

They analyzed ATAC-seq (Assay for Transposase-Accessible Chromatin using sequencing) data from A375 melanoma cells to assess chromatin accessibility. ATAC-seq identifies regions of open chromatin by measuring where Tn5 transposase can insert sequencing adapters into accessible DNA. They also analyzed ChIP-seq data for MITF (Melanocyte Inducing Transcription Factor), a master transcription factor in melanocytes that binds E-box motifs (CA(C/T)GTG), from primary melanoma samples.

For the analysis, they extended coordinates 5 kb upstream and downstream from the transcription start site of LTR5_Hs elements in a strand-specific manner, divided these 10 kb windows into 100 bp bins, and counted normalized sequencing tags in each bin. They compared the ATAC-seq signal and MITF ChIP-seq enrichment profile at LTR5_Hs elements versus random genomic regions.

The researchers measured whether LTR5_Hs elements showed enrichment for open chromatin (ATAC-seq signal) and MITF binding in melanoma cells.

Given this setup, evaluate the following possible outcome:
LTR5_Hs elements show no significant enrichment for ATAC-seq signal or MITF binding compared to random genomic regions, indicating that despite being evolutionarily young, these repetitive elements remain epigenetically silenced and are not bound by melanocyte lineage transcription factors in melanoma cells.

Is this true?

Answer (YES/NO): NO